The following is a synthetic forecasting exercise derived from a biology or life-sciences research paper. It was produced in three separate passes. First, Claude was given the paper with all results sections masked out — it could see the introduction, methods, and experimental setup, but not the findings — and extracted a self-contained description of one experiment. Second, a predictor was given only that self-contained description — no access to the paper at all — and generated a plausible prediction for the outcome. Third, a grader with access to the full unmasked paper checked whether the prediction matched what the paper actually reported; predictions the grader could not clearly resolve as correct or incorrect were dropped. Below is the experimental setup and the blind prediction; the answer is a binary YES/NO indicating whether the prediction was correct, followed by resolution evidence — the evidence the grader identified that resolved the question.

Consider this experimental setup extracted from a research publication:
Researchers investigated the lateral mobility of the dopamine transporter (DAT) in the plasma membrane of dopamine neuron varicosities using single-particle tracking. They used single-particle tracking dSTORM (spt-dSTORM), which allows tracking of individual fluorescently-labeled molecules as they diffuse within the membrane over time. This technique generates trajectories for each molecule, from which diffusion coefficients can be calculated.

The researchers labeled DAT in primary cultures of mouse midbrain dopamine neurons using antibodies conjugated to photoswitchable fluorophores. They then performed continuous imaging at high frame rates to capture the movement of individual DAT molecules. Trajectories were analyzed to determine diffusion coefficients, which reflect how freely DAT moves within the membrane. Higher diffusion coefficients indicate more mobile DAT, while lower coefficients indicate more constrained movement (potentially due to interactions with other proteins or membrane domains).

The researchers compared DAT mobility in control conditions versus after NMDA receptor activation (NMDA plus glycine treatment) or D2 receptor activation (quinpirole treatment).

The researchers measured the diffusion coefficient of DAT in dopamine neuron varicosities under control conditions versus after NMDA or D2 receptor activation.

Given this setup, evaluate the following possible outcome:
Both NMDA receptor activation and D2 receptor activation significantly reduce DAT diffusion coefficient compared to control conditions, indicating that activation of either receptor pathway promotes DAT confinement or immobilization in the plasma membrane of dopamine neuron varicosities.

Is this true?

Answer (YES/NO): NO